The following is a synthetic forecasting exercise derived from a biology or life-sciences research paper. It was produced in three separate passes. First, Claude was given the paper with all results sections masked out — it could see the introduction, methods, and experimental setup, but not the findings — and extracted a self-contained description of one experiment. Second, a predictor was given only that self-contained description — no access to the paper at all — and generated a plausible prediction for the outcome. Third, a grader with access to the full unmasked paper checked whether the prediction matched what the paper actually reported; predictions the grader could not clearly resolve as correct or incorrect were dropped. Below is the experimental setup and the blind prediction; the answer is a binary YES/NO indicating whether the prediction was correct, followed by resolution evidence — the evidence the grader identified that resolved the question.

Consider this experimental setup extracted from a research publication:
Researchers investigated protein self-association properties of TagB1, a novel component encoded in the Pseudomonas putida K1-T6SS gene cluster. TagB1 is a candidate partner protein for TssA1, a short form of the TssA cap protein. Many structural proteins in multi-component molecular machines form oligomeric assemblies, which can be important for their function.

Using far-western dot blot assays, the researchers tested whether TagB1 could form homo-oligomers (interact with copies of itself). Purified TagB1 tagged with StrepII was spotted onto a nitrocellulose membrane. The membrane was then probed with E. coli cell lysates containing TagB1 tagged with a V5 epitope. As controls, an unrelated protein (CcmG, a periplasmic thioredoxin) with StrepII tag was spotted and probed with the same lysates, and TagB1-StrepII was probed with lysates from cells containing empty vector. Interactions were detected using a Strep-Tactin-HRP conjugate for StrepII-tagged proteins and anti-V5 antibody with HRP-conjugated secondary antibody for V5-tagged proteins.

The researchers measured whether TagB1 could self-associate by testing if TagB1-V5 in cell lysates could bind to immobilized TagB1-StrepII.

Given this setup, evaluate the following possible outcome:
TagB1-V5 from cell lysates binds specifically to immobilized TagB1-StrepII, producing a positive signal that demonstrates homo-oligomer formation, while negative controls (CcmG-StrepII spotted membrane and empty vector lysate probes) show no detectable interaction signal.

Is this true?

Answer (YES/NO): YES